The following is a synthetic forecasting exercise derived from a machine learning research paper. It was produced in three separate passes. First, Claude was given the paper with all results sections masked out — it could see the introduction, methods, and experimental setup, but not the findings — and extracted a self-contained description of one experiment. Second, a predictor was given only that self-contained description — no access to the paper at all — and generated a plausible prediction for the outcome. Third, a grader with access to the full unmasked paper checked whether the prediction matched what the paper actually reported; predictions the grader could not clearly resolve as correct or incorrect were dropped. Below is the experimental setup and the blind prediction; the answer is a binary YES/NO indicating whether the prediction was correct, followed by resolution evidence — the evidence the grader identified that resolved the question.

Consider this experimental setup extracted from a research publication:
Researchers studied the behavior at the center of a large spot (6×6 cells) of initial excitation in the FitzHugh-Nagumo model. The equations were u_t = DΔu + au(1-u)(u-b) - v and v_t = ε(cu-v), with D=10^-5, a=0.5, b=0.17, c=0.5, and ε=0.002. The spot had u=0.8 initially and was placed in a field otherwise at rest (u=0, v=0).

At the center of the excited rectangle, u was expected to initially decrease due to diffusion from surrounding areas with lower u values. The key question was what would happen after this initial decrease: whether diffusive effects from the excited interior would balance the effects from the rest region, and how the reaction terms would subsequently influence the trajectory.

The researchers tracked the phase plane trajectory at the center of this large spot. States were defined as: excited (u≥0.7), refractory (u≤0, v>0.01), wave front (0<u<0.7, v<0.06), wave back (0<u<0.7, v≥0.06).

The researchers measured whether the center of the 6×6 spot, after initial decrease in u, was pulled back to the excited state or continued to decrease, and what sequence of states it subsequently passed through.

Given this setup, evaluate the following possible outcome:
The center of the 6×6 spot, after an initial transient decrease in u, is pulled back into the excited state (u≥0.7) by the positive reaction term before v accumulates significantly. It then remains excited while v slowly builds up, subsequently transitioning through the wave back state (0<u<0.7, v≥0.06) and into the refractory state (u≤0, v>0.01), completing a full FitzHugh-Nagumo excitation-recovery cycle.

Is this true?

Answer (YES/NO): YES